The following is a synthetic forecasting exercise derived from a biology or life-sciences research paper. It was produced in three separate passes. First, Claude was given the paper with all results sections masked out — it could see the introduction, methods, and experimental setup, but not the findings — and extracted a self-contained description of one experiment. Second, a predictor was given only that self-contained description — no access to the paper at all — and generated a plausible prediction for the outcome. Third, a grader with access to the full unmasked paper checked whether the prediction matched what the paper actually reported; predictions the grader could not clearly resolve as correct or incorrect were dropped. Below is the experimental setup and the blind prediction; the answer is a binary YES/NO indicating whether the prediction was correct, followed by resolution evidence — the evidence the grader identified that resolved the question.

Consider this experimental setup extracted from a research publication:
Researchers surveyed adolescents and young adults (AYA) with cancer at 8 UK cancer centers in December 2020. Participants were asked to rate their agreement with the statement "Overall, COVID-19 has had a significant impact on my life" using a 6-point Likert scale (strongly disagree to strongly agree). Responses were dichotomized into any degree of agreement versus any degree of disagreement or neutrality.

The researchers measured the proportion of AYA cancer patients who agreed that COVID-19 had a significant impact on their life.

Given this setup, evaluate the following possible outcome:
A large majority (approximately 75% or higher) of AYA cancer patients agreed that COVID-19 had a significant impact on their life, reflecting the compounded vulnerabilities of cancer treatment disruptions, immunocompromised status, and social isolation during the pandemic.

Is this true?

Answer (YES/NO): YES